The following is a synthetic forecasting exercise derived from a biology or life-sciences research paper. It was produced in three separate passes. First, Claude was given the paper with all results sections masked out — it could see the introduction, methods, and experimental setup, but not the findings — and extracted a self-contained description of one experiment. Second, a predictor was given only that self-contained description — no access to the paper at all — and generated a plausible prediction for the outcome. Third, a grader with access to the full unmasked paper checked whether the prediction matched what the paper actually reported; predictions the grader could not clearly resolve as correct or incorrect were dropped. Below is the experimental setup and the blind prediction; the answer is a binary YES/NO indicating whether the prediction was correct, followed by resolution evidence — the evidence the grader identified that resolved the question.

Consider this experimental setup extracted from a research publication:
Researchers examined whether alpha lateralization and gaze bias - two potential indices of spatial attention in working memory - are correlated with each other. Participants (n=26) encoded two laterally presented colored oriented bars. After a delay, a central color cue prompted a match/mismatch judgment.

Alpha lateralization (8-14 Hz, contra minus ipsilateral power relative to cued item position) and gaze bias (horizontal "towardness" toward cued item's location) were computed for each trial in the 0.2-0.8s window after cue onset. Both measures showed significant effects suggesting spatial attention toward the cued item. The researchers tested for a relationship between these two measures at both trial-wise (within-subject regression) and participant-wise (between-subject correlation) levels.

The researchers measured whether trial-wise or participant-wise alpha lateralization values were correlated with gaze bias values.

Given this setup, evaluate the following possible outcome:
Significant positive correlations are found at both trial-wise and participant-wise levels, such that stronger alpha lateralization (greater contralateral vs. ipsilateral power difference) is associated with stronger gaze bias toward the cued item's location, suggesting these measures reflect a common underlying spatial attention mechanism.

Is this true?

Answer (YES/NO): NO